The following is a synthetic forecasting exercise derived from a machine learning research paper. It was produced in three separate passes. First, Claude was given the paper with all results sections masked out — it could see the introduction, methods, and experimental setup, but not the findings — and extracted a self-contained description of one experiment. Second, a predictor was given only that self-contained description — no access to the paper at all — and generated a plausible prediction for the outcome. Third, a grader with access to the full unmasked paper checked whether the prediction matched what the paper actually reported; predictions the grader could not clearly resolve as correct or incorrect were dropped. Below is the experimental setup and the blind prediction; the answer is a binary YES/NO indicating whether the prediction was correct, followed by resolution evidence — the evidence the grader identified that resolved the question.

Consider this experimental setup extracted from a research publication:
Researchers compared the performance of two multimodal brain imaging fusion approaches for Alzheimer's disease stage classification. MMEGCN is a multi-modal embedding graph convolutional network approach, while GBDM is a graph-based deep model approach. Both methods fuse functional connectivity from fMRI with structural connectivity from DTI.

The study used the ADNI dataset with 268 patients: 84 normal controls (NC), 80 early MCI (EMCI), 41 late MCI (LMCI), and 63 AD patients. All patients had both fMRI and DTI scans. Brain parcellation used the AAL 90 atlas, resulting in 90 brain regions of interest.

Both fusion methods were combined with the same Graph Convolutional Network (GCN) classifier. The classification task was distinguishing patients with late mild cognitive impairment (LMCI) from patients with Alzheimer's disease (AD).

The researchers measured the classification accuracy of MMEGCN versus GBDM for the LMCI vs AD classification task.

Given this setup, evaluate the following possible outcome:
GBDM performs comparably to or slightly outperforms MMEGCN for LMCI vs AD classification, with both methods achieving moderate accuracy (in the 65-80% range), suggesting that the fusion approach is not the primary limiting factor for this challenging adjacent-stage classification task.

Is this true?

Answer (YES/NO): NO